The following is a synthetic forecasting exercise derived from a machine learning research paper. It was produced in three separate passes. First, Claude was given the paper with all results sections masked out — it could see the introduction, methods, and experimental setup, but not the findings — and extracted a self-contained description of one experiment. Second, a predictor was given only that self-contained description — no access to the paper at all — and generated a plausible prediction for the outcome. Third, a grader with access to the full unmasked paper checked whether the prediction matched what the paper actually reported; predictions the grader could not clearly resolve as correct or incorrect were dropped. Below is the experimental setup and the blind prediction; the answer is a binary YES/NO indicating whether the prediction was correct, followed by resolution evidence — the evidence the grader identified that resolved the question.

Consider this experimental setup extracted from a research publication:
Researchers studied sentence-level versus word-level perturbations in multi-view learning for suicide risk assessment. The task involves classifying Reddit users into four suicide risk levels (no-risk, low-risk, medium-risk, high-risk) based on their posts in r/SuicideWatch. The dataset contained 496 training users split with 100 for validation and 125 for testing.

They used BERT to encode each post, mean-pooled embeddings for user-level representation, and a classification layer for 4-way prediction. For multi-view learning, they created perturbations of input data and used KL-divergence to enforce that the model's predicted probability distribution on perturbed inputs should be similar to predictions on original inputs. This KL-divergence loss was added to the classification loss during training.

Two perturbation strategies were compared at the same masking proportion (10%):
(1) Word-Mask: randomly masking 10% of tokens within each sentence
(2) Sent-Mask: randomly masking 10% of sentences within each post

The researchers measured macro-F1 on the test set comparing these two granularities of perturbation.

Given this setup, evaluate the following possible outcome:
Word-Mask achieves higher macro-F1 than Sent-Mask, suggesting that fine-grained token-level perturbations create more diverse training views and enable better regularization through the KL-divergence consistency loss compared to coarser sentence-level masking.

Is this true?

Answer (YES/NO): YES